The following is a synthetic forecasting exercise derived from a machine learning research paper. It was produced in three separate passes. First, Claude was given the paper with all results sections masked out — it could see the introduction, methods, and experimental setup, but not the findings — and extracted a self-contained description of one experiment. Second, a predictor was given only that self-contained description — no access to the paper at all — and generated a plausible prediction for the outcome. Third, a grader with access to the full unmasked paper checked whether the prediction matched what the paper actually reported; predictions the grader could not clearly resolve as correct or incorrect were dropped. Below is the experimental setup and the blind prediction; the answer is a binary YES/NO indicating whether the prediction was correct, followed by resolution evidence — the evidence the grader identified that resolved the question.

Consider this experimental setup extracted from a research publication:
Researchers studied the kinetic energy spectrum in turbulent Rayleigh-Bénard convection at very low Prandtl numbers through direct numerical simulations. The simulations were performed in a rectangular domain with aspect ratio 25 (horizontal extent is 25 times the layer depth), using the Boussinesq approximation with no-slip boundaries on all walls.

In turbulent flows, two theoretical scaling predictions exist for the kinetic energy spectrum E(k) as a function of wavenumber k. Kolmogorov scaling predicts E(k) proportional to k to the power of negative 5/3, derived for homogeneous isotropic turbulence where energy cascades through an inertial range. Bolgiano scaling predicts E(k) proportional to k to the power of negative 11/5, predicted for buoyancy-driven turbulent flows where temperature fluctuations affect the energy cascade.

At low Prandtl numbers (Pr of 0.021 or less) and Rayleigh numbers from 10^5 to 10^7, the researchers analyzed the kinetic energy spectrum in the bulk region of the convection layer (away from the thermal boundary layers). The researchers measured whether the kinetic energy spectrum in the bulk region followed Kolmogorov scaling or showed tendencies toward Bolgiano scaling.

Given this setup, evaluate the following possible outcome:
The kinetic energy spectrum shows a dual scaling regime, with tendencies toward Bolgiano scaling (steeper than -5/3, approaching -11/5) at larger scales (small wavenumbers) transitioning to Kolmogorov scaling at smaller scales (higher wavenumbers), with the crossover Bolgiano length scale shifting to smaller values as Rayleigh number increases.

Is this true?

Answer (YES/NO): NO